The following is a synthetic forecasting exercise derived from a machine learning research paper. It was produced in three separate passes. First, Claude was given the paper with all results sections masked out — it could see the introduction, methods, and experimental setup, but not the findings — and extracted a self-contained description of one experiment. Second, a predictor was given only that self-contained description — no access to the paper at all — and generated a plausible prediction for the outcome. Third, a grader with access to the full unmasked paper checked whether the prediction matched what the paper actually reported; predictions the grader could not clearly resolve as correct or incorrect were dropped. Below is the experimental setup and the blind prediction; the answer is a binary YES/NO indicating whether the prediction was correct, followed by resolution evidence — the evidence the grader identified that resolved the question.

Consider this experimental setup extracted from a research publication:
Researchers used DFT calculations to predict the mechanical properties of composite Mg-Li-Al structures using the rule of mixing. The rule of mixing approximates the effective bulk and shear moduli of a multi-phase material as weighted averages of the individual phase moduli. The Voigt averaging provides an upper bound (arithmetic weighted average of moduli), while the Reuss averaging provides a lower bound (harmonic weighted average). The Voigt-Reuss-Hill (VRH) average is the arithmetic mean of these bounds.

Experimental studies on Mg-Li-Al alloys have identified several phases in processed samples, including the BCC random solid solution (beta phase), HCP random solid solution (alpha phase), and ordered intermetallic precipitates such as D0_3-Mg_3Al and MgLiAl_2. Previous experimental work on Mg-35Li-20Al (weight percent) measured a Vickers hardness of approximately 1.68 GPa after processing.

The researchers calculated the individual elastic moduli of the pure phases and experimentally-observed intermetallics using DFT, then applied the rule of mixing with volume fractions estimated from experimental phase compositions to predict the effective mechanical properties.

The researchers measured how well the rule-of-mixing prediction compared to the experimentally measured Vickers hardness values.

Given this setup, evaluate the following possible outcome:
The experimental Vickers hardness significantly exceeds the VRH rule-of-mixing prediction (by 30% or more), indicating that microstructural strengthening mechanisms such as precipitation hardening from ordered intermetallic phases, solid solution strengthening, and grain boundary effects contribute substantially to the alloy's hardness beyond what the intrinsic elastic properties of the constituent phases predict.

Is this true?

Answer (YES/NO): NO